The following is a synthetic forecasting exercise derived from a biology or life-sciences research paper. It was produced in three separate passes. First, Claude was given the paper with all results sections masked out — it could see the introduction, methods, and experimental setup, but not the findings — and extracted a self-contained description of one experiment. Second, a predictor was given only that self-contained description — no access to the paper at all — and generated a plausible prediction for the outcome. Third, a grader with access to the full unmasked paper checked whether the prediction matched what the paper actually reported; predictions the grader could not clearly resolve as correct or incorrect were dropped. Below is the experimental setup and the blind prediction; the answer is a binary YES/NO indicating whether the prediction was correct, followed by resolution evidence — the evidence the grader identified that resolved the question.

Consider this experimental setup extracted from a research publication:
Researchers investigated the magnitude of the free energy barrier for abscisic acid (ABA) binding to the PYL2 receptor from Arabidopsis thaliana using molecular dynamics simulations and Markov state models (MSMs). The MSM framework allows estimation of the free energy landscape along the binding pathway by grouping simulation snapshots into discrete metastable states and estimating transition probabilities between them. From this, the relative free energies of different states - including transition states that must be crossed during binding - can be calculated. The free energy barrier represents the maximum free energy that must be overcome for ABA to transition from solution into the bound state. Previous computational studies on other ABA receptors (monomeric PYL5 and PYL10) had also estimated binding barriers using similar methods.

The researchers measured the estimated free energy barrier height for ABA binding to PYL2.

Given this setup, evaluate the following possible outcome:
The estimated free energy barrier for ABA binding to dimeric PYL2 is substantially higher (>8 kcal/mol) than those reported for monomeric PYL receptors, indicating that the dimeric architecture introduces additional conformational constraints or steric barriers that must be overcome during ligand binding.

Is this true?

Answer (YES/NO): NO